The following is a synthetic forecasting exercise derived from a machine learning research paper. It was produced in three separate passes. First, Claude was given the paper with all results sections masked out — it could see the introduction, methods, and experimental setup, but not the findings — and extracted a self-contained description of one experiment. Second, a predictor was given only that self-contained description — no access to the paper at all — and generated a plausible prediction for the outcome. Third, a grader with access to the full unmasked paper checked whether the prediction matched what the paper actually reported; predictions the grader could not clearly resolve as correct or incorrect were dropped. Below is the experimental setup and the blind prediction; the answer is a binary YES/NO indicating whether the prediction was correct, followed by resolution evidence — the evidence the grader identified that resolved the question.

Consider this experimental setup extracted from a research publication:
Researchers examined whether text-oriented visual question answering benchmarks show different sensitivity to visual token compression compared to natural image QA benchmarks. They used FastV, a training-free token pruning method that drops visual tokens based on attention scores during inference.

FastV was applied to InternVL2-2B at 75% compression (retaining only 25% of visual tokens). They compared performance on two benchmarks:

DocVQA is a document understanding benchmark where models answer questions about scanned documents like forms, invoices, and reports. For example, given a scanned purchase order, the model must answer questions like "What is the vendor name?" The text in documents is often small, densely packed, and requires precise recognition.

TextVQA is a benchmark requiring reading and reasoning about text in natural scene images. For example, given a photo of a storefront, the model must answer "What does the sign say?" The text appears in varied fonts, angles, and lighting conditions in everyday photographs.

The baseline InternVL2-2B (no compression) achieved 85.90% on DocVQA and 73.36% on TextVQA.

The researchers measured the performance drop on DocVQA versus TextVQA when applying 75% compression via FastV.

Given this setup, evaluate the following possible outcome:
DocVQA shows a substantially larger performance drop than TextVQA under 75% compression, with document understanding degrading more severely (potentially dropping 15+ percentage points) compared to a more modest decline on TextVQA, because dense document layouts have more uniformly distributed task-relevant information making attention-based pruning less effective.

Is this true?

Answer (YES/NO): YES